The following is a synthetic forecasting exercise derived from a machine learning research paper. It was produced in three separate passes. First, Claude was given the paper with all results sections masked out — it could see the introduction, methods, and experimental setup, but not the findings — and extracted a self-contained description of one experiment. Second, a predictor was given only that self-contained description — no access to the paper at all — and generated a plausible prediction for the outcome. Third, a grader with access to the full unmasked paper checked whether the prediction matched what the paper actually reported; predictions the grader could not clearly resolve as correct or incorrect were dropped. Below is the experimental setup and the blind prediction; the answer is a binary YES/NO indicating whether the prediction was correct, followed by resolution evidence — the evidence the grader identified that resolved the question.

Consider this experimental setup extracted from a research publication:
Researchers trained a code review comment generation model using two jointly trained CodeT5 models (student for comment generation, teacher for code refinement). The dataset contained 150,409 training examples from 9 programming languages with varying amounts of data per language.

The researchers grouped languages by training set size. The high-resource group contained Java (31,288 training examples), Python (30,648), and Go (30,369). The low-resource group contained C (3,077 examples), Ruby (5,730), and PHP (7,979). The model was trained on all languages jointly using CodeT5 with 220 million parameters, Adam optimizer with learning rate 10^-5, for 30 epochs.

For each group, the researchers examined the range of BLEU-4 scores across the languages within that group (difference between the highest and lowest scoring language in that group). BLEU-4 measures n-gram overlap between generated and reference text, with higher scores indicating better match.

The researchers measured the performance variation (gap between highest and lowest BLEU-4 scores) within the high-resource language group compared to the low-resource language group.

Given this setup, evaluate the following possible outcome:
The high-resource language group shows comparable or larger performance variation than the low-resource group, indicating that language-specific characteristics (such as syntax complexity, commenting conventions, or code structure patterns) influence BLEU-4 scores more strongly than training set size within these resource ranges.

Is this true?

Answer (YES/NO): NO